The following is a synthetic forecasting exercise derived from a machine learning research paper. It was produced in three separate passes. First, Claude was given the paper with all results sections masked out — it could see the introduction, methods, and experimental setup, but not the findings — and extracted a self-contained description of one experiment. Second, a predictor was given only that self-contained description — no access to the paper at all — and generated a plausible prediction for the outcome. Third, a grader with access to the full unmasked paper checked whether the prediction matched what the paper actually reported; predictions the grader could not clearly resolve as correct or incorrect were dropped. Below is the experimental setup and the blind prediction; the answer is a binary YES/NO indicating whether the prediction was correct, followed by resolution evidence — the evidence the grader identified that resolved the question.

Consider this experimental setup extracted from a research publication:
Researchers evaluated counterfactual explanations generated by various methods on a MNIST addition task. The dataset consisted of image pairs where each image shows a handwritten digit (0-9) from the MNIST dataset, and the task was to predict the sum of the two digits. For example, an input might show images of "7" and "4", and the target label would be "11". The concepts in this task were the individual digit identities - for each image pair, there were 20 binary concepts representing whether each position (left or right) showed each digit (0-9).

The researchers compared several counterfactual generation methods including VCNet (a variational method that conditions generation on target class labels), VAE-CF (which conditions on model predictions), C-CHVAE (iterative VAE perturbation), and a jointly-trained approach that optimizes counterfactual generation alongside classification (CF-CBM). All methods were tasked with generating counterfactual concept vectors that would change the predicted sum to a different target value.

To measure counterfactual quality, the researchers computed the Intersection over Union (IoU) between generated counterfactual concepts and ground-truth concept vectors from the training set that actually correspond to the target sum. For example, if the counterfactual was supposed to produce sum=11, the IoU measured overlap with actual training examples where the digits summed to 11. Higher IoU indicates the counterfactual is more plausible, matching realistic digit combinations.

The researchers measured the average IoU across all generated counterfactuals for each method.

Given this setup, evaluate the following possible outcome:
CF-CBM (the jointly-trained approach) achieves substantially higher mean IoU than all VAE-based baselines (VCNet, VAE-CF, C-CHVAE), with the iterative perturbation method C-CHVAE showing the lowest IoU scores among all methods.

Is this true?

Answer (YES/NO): NO